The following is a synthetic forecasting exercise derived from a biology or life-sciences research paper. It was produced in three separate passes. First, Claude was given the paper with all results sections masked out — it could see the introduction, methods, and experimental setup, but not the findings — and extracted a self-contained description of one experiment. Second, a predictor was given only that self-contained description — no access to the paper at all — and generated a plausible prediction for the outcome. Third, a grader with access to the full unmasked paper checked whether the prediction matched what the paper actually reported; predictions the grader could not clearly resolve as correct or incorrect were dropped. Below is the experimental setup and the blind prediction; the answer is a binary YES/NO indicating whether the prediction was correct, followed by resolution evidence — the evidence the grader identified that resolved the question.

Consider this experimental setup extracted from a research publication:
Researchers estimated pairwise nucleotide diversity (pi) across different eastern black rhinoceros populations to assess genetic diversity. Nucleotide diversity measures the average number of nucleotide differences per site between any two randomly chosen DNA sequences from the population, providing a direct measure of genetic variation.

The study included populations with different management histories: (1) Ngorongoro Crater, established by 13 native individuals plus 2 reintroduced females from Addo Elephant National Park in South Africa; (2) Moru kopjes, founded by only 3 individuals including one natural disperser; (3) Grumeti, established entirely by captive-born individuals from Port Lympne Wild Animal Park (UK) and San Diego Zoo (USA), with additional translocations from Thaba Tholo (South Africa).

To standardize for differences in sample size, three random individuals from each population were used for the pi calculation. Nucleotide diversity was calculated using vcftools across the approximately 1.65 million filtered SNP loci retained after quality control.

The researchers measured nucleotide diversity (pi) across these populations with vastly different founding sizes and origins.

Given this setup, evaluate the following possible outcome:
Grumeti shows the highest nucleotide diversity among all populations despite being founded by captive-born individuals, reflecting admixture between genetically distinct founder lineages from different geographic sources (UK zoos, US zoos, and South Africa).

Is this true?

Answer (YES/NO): YES